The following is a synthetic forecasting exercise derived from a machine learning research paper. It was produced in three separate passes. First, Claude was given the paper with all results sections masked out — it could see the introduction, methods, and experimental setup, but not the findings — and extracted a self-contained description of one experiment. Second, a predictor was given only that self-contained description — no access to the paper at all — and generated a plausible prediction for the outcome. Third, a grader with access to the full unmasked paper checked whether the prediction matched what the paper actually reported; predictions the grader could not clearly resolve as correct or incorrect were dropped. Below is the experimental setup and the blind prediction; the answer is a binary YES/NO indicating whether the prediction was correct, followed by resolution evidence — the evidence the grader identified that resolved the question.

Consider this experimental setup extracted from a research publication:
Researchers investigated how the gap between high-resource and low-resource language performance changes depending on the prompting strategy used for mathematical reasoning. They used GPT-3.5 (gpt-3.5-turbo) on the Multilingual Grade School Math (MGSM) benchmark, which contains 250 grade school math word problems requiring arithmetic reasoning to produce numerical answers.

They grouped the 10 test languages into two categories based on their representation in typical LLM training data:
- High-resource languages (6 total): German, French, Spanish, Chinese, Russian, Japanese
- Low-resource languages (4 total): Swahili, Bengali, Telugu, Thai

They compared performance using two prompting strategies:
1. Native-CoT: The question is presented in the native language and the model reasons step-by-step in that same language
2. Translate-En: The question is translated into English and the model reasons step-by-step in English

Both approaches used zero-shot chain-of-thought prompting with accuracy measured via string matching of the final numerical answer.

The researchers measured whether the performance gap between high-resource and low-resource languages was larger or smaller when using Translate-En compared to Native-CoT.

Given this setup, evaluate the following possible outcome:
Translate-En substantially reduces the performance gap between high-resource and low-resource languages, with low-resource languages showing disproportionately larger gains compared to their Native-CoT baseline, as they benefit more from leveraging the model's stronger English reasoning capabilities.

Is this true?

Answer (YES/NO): YES